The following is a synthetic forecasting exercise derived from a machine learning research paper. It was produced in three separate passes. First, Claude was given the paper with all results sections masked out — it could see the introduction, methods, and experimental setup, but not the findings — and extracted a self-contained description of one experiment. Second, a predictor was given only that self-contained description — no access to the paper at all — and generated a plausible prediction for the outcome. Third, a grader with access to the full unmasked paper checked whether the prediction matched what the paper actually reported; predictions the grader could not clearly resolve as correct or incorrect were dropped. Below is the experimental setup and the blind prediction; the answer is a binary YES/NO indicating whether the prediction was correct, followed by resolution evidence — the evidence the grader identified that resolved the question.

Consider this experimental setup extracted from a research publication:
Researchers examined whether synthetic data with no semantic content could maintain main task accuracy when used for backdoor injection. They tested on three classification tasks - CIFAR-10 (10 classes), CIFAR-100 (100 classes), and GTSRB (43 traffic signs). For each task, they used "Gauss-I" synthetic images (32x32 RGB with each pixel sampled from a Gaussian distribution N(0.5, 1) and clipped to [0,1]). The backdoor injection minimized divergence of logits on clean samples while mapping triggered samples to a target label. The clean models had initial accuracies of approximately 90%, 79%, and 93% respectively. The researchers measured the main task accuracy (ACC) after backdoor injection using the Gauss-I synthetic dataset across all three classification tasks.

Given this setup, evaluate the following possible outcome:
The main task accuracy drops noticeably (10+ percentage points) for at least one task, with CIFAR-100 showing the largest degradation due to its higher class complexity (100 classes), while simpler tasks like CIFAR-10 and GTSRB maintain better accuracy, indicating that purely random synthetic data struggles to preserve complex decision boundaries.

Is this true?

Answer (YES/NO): NO